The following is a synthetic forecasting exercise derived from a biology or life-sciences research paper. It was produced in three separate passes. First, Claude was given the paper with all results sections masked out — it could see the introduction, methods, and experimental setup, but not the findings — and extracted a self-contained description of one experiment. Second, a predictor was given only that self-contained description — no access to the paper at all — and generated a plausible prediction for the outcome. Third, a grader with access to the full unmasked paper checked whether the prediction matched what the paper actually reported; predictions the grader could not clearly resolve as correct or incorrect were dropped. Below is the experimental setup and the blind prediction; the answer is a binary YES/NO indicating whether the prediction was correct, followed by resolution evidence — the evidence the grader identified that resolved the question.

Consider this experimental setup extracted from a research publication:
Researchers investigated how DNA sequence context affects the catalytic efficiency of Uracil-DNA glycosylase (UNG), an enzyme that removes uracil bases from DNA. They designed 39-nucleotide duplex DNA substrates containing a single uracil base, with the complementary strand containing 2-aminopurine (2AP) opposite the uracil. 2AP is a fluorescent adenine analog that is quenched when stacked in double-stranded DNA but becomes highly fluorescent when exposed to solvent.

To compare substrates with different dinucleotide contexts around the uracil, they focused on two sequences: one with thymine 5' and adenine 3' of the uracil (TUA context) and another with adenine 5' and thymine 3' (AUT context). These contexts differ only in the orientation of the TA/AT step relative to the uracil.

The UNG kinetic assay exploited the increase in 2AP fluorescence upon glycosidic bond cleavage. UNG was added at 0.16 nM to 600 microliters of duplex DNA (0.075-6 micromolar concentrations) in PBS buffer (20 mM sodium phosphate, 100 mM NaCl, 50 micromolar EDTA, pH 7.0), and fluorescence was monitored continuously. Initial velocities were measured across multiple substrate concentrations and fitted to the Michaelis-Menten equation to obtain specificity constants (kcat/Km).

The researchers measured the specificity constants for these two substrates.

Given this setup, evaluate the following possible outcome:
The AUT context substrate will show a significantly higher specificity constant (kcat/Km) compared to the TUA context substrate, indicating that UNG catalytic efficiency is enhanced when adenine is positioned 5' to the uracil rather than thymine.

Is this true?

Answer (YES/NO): NO